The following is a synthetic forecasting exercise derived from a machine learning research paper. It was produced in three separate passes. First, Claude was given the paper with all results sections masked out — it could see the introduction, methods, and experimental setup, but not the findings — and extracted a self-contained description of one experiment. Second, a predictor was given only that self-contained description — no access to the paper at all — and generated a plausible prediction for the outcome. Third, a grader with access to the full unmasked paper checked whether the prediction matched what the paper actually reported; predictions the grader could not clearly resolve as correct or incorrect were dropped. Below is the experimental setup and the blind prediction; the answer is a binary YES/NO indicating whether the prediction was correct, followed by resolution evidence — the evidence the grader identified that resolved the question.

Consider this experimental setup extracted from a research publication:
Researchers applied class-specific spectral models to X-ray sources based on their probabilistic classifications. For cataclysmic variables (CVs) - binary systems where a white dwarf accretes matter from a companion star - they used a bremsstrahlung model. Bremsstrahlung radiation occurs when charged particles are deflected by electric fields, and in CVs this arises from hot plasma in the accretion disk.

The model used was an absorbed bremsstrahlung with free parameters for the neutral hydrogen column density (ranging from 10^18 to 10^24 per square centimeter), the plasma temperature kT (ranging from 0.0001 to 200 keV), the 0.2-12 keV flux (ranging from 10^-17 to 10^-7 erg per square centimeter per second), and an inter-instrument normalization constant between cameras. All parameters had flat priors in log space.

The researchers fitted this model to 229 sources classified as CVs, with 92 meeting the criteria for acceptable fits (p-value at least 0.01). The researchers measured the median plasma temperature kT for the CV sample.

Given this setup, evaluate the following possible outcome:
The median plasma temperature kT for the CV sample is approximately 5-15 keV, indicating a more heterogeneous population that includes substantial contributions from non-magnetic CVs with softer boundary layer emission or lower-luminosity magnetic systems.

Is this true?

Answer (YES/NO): NO